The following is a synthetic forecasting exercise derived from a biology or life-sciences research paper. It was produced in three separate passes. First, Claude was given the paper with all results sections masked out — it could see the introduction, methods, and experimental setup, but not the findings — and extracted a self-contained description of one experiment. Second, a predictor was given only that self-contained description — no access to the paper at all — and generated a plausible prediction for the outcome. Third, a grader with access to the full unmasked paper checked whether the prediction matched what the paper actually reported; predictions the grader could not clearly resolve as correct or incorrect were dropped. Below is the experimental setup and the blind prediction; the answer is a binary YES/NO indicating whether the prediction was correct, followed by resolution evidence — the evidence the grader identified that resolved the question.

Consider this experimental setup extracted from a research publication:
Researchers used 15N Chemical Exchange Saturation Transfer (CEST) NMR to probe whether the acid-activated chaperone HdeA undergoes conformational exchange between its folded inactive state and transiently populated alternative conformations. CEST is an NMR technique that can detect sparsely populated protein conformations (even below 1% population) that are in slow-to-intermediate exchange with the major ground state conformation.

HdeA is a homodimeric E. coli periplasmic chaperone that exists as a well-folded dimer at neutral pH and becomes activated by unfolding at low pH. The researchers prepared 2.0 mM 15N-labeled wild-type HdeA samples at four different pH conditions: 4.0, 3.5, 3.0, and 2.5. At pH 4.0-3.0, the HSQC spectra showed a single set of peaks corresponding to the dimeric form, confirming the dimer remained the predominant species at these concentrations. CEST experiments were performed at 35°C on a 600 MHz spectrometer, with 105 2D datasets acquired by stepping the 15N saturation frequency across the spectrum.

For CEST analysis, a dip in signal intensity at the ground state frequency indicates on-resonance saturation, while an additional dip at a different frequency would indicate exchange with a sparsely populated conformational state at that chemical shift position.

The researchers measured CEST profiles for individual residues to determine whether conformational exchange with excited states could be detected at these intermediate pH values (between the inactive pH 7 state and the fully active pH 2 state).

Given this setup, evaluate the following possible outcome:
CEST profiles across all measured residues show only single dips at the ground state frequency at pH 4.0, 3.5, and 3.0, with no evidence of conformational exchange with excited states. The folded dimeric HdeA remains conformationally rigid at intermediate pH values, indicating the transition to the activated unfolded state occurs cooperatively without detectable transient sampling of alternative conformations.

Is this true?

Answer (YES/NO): NO